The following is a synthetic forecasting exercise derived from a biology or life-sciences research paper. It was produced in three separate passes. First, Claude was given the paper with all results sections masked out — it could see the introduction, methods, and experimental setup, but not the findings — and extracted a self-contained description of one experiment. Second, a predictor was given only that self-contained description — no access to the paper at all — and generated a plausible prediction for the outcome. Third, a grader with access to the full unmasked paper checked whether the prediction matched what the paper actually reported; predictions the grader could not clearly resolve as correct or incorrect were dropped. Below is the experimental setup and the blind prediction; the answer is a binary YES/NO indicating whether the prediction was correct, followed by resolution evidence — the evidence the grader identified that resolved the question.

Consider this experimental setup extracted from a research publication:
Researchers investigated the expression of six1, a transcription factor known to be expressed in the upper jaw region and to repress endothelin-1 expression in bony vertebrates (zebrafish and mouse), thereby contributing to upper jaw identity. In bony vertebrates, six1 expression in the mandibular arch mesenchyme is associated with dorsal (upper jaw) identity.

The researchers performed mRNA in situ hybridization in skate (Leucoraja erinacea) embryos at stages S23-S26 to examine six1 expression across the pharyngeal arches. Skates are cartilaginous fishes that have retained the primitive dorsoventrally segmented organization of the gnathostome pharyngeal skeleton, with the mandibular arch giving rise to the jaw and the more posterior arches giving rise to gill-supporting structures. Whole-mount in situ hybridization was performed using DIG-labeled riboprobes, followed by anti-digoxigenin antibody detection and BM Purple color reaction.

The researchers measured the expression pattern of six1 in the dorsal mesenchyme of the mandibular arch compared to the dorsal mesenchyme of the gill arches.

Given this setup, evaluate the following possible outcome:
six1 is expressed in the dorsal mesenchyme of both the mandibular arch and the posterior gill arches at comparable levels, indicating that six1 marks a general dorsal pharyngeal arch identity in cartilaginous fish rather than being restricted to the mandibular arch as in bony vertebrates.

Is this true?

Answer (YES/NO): NO